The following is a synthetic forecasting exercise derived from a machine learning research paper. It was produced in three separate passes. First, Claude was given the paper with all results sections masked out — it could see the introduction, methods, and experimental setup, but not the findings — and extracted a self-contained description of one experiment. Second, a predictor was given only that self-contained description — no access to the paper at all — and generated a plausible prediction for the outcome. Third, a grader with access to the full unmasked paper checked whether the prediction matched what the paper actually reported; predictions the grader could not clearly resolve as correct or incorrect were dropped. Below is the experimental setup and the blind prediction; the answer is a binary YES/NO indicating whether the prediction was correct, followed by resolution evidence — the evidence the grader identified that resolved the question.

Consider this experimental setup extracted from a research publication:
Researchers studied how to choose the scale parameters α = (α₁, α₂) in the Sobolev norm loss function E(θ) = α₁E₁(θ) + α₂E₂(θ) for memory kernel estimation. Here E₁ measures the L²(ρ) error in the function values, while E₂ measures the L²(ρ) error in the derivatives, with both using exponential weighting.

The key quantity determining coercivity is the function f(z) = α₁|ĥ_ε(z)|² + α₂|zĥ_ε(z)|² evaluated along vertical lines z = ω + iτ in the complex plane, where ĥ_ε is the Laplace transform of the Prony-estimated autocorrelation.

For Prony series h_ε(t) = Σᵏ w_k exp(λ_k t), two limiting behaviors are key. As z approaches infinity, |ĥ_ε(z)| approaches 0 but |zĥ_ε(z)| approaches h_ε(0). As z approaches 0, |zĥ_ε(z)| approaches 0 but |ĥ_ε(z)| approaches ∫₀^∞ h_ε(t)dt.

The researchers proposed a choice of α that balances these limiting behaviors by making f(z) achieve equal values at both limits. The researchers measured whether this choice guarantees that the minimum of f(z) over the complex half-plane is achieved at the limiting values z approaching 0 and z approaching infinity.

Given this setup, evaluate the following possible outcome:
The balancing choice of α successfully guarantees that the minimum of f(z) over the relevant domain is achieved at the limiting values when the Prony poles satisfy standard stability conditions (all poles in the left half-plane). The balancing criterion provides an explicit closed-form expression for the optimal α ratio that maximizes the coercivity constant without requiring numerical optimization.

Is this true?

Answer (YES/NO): NO